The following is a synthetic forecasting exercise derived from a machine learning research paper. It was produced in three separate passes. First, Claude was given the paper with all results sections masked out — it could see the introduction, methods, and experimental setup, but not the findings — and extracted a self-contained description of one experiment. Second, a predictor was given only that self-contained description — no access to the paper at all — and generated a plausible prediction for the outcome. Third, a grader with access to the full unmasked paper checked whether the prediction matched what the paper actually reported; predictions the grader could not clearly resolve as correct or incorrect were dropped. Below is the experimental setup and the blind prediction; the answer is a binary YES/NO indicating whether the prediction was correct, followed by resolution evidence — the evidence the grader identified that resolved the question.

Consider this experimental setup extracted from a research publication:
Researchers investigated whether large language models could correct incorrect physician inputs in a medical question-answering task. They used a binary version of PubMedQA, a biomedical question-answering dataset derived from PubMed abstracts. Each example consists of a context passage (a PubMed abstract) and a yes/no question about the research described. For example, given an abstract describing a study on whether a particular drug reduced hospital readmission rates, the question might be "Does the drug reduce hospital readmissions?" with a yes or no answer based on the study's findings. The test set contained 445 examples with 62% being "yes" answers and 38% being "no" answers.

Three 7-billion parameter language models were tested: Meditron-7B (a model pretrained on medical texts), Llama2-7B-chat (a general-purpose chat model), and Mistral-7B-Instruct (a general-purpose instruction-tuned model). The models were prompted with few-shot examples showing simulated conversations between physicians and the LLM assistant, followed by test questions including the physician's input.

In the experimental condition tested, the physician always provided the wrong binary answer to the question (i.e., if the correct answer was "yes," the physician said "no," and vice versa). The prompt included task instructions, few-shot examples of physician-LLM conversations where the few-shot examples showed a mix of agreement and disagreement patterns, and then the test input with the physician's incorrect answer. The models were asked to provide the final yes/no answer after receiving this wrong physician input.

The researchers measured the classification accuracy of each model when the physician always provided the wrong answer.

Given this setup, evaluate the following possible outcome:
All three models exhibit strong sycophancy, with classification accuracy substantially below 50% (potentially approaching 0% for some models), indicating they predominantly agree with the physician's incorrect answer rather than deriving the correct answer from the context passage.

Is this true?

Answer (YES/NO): NO